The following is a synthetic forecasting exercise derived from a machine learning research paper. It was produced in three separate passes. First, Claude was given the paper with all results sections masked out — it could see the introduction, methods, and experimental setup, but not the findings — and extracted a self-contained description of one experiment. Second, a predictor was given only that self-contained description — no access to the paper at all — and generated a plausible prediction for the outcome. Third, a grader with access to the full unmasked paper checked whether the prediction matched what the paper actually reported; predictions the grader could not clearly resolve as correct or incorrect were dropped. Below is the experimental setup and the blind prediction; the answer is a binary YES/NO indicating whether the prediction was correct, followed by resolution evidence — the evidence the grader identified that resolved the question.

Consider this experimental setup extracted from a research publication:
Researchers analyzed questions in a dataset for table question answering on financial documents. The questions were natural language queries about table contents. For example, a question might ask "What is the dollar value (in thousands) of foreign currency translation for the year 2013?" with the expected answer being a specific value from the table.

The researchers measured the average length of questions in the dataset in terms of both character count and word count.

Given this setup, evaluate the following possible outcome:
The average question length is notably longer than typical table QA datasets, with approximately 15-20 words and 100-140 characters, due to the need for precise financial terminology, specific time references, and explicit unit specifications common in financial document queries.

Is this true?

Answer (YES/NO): NO